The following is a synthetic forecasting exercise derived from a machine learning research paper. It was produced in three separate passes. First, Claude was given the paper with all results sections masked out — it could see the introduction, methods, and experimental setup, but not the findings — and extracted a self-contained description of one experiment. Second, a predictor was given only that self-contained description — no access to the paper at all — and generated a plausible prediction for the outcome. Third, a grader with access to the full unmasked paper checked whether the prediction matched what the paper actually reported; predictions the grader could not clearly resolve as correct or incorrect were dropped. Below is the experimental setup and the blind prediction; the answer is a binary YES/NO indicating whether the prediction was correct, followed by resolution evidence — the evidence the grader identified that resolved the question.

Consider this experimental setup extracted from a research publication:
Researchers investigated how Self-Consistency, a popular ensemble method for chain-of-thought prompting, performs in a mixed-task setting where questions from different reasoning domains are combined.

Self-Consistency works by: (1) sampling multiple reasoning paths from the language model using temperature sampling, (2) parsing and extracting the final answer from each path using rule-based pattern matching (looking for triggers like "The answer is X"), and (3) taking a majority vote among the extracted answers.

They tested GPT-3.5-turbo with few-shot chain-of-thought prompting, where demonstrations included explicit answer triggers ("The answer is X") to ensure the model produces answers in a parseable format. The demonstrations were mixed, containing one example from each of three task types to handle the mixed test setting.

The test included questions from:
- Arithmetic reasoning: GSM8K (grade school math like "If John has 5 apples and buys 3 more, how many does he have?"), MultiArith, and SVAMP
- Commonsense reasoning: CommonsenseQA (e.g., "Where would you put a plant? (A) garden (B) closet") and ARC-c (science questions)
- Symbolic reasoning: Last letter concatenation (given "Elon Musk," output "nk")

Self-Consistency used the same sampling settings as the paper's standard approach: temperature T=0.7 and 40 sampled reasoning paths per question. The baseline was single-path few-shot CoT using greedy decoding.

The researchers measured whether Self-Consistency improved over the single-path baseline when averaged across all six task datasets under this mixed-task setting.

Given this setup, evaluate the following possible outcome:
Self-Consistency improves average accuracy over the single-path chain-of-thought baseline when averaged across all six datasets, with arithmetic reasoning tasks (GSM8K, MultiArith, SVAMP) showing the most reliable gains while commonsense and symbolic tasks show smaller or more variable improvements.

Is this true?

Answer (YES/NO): NO